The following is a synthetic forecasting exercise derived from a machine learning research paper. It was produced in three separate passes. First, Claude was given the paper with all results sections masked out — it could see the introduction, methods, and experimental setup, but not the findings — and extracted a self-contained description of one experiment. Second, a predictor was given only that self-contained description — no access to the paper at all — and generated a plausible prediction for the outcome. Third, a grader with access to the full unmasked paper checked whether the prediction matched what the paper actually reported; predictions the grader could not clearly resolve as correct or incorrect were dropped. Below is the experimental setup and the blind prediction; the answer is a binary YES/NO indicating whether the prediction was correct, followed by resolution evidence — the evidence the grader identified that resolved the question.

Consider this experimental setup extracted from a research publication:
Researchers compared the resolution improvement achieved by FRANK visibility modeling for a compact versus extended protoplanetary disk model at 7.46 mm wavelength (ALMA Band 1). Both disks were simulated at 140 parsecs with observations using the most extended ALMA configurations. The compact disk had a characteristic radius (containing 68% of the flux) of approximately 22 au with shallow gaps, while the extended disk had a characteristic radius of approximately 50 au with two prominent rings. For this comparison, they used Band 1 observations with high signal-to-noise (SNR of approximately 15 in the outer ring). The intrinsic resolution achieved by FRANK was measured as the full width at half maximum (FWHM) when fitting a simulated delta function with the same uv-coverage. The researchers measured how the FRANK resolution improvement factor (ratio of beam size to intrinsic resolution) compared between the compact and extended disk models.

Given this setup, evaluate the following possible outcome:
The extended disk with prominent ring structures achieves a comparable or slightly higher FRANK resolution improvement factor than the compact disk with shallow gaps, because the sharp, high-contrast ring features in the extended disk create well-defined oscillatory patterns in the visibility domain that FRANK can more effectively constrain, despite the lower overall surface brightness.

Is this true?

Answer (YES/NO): NO